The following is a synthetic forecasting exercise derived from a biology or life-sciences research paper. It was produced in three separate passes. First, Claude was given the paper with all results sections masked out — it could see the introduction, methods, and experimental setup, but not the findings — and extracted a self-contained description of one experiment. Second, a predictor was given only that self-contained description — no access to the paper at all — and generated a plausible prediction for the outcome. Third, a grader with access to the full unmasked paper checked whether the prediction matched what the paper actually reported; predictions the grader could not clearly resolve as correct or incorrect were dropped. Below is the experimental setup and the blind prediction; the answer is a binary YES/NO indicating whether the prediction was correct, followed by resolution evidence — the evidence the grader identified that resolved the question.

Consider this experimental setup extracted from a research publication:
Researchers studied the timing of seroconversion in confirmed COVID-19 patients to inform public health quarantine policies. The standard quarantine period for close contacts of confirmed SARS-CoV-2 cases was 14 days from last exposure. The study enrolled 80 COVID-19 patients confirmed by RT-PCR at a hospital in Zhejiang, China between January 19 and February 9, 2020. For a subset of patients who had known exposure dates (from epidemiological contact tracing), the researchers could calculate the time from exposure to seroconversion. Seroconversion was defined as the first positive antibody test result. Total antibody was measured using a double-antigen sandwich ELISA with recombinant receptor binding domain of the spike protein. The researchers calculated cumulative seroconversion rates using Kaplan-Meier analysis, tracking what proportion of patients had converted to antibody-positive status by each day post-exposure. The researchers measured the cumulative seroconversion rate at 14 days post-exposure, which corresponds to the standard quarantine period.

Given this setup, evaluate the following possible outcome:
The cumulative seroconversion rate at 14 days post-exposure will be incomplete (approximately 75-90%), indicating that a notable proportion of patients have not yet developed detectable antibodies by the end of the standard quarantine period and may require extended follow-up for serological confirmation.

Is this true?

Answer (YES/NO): NO